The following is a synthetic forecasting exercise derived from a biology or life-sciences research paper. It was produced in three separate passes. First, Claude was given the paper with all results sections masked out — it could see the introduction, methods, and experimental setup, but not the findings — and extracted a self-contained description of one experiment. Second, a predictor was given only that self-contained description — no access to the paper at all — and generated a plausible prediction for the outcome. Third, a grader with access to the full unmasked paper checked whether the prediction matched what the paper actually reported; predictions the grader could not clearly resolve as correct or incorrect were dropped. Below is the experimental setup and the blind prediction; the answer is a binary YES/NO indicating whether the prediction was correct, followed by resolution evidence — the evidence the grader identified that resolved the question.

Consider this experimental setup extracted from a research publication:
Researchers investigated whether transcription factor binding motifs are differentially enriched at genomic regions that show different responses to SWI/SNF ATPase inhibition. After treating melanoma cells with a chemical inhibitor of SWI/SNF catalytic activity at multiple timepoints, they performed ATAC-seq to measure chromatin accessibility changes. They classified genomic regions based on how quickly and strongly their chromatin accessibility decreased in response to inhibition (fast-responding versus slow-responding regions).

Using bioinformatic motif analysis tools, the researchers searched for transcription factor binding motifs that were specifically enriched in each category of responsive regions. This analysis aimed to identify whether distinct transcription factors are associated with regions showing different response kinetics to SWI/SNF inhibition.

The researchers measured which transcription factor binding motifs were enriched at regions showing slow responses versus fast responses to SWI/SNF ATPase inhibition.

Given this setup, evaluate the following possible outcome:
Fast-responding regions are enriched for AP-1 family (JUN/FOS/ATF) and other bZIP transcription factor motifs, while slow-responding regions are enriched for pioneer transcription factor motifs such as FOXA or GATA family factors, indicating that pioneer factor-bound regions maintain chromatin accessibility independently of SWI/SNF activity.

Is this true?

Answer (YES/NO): NO